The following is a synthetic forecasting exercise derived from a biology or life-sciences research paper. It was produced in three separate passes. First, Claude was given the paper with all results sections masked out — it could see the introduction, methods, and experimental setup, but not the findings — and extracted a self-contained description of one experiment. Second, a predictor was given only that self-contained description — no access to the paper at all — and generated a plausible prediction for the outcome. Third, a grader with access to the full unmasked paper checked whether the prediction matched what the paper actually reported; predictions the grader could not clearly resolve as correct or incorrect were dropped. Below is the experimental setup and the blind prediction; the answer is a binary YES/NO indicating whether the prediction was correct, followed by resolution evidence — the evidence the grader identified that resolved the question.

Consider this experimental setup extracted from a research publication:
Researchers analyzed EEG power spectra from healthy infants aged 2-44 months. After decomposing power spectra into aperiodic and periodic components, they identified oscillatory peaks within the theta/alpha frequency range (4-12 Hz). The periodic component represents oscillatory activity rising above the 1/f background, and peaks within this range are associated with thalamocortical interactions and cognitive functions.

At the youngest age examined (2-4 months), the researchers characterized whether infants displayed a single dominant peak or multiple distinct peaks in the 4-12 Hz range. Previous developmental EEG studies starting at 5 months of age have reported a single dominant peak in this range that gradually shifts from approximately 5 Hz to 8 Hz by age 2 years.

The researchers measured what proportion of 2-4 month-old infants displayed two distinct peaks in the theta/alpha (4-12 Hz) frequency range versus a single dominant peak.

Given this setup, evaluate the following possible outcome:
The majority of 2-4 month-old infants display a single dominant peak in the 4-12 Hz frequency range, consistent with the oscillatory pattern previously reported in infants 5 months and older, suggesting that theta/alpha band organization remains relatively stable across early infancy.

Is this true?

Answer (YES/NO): NO